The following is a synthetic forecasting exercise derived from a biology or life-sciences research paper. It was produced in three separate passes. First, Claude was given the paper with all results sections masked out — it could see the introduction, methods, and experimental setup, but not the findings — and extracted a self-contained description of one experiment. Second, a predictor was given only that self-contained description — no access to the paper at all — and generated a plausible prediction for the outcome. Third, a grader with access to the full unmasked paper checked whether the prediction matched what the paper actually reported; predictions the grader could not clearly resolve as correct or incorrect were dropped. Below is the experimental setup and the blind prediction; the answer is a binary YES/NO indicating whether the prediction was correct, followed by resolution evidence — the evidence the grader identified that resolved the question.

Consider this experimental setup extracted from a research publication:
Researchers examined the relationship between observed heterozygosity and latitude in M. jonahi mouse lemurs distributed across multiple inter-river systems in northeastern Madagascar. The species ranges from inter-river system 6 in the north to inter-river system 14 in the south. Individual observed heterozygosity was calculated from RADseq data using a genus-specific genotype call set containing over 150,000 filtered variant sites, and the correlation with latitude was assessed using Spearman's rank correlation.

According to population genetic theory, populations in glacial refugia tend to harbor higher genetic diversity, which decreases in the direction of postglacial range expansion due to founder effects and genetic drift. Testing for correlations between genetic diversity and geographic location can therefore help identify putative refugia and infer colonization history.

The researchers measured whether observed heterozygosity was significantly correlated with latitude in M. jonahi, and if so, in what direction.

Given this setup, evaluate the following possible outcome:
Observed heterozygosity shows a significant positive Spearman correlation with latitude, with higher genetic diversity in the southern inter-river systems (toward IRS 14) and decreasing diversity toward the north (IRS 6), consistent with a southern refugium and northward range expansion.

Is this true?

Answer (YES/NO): NO